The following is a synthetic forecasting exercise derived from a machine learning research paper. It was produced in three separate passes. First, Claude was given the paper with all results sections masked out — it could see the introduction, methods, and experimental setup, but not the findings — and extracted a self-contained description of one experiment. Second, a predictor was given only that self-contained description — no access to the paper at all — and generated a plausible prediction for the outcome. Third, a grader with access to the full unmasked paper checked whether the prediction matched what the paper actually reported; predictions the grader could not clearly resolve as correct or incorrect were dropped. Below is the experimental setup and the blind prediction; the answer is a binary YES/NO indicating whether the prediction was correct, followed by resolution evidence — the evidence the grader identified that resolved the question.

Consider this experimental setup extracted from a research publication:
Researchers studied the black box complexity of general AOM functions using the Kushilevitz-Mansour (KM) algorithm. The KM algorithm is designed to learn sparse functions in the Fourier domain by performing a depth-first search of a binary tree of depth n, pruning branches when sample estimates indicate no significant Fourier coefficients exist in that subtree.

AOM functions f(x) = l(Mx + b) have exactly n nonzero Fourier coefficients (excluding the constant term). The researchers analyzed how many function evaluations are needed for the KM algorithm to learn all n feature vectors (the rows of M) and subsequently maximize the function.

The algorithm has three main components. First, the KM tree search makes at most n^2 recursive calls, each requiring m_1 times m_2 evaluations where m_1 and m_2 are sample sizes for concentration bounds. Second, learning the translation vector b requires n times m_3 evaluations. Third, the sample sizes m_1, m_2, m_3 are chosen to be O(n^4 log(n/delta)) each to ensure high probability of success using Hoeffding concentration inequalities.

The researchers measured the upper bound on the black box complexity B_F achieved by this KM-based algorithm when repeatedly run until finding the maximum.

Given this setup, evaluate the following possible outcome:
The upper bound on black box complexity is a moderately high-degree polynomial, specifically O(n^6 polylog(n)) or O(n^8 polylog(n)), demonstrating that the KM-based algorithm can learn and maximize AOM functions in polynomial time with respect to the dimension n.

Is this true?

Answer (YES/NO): NO